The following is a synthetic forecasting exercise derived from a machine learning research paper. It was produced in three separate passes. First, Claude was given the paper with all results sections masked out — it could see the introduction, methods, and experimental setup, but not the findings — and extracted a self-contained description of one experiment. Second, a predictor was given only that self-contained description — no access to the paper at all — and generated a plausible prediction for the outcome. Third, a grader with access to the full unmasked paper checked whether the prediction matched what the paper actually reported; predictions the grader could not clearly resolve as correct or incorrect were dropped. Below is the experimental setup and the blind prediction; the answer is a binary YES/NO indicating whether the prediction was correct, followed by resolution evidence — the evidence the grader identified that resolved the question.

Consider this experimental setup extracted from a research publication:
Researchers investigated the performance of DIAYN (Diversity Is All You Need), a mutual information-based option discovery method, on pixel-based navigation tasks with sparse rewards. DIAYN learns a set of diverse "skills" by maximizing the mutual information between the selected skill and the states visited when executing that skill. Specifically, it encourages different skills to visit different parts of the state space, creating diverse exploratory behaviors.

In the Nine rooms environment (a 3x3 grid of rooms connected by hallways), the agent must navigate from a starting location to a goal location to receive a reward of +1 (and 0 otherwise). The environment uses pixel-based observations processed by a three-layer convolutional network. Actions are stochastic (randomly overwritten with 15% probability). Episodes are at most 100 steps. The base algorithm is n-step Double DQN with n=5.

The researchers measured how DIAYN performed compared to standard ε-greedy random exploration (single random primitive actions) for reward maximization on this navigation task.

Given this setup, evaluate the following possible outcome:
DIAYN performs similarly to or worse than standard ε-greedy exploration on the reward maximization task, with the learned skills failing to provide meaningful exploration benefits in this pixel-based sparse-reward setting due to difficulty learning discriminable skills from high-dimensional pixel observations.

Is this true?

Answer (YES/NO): YES